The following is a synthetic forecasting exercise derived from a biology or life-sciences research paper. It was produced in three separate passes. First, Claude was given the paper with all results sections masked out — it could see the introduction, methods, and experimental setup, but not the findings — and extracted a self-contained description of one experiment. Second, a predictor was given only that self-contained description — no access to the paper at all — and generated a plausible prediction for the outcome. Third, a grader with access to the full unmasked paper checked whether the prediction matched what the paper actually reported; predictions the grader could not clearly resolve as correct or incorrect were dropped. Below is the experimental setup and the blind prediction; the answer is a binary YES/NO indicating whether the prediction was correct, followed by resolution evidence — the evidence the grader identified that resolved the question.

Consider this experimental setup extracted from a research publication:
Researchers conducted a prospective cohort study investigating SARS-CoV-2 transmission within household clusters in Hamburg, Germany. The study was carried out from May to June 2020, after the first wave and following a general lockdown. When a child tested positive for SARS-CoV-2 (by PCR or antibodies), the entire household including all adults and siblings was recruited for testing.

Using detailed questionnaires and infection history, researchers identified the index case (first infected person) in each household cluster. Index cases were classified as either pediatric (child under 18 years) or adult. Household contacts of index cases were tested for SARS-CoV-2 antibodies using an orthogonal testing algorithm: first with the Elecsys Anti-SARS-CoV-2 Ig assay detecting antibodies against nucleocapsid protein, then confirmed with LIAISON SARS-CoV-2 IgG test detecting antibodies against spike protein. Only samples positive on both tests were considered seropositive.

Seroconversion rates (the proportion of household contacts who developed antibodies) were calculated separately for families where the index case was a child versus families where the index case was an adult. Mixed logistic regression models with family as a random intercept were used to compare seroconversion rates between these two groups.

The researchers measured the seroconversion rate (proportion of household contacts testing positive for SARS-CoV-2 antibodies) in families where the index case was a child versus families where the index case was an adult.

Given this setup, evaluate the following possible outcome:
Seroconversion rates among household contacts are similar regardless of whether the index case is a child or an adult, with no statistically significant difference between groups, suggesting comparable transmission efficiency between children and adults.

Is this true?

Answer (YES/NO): NO